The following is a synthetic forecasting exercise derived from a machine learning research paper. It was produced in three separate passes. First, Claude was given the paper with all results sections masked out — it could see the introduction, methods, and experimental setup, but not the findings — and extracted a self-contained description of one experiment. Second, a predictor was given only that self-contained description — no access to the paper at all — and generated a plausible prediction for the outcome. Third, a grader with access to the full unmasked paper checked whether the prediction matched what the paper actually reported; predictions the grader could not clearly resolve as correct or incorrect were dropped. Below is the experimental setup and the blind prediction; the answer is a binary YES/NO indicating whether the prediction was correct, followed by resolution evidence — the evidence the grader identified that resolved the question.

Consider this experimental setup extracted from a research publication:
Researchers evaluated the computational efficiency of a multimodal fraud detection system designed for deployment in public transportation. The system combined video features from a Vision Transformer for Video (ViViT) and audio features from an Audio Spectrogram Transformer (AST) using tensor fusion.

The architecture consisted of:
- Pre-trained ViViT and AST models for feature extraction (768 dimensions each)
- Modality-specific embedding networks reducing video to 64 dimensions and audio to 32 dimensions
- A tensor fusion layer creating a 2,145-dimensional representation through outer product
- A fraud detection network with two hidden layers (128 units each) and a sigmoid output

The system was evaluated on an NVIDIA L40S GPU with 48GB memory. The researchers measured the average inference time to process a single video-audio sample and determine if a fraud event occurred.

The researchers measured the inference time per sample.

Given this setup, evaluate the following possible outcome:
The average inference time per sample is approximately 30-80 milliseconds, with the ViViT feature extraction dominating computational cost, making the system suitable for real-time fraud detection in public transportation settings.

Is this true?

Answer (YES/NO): NO